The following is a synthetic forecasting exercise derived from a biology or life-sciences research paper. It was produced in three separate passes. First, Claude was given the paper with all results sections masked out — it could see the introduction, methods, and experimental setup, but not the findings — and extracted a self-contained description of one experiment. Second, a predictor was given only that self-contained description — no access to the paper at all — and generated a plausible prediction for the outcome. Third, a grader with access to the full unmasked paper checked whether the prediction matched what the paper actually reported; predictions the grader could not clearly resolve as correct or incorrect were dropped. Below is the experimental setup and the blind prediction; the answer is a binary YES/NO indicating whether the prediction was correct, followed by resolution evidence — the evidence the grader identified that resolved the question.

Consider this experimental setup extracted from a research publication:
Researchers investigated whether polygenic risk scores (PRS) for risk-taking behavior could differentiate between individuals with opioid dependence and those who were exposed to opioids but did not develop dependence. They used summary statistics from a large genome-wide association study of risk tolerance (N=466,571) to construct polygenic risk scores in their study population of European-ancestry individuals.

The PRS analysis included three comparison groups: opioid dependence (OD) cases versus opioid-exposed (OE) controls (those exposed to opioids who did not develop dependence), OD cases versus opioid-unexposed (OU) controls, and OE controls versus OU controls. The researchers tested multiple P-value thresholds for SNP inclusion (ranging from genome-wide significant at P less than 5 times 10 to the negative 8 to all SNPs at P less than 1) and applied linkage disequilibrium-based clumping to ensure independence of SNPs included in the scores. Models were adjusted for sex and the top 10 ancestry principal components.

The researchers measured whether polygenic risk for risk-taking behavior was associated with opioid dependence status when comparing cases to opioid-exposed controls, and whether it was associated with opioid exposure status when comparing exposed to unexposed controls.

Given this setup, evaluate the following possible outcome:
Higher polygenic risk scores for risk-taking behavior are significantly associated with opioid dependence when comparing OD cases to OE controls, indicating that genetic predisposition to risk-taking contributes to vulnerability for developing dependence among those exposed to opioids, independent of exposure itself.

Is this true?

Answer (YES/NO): NO